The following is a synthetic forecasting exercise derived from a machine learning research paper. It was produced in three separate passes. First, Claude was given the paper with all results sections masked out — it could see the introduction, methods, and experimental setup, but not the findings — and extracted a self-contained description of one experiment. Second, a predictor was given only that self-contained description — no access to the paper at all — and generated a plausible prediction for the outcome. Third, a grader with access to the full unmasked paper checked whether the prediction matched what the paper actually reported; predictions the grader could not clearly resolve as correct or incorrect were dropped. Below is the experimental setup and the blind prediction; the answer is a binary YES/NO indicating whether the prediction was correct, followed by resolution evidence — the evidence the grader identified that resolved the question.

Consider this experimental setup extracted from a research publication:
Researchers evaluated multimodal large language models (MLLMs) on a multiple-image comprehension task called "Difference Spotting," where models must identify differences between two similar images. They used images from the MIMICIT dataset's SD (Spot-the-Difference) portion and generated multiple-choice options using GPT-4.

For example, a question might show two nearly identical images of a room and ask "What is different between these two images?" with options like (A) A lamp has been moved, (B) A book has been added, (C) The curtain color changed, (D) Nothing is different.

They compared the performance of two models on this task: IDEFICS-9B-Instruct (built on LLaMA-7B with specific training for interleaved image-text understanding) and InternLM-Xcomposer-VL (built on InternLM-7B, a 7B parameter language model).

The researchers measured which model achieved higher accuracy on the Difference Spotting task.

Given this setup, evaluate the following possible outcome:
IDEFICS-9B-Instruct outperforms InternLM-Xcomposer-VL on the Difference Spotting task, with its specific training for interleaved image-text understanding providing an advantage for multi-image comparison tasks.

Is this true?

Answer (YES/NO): YES